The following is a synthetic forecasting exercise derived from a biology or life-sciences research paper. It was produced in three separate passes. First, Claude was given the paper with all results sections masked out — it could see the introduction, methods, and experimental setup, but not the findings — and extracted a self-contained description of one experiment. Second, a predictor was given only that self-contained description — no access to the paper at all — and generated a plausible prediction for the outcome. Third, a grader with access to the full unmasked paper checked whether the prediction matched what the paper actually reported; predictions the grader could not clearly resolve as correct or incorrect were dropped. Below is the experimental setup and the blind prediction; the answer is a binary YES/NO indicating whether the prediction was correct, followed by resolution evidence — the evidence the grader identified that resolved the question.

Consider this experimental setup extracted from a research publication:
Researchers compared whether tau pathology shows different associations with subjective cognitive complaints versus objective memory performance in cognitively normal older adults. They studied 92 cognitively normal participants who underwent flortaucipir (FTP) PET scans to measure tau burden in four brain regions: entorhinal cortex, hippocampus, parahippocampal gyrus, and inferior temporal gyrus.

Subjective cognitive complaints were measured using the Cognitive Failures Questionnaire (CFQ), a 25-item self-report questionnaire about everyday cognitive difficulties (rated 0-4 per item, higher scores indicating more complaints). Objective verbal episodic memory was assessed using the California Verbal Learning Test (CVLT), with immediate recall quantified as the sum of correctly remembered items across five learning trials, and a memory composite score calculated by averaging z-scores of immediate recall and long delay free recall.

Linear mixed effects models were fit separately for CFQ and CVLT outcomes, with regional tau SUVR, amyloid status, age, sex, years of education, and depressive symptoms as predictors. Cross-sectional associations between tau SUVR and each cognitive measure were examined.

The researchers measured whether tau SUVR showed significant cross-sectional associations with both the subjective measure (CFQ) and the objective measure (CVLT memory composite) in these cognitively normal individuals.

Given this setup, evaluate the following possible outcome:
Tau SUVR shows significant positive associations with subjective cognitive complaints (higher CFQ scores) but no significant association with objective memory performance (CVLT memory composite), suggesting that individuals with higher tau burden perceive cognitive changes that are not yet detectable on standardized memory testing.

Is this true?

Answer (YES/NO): YES